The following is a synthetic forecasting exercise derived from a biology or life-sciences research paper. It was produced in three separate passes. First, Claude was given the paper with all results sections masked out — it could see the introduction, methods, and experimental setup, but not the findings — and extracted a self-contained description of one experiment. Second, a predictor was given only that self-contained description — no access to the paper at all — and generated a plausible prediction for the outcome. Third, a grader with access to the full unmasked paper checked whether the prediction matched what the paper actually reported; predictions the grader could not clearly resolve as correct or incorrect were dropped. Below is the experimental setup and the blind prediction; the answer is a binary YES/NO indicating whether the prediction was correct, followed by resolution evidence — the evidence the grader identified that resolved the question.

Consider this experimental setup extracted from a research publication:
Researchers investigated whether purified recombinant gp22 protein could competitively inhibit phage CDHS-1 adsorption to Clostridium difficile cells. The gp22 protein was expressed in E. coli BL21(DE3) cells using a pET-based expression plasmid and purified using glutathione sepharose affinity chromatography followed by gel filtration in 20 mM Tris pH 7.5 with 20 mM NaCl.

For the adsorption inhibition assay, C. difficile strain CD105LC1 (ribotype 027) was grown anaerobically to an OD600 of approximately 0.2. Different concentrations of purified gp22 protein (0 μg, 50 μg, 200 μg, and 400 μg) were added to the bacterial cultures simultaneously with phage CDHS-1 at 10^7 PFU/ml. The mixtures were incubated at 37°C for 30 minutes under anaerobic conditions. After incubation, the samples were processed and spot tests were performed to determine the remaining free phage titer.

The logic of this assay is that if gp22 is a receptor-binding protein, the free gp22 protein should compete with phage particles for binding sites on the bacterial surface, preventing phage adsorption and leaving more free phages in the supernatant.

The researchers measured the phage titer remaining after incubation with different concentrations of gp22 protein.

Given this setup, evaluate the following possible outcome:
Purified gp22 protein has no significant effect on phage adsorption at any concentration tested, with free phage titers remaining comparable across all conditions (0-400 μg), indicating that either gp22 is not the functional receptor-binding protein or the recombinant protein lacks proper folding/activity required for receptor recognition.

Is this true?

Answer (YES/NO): NO